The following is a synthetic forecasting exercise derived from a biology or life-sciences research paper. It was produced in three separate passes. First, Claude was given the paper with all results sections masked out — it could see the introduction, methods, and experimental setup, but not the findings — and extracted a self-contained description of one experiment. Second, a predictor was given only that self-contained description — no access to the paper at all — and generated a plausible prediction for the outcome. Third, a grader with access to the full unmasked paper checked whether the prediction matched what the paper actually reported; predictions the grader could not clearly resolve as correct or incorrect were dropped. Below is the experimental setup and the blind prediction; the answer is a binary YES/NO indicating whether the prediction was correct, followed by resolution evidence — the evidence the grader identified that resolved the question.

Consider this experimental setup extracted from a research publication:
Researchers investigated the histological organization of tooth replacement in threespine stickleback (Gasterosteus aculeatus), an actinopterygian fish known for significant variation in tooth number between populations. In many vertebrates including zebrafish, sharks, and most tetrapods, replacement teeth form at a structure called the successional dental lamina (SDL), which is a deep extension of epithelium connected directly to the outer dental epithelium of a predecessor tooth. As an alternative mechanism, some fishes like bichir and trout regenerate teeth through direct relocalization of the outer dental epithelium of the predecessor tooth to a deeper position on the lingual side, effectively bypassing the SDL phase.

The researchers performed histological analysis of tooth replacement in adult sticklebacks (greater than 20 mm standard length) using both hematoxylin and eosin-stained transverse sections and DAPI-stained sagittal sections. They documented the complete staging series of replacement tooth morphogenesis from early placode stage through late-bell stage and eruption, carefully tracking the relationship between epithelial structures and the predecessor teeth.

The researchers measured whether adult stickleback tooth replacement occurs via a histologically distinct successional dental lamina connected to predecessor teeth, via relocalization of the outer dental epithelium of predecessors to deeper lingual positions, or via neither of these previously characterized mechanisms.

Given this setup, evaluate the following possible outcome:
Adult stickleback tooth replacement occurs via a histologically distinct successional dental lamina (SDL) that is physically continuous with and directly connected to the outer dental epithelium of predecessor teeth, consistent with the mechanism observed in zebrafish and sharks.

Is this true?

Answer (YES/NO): NO